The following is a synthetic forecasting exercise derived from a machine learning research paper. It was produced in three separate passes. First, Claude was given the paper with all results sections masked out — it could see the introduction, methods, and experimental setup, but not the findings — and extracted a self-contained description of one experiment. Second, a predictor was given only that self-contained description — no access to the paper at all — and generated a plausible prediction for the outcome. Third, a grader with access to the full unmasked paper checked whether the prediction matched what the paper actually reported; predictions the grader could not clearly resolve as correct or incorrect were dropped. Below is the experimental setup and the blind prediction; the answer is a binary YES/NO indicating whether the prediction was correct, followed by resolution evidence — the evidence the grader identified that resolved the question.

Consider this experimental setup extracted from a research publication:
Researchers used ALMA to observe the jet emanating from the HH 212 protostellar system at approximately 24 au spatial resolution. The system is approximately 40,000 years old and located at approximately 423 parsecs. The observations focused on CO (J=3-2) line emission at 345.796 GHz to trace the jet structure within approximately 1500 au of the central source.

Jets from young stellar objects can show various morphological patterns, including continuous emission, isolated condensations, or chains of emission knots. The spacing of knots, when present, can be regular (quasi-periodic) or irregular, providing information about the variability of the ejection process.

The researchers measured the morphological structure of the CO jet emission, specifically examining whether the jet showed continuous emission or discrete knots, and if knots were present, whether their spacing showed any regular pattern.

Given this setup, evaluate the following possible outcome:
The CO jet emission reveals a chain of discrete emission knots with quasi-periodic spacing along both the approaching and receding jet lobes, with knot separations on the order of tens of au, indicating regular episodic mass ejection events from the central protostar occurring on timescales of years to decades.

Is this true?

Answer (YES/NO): YES